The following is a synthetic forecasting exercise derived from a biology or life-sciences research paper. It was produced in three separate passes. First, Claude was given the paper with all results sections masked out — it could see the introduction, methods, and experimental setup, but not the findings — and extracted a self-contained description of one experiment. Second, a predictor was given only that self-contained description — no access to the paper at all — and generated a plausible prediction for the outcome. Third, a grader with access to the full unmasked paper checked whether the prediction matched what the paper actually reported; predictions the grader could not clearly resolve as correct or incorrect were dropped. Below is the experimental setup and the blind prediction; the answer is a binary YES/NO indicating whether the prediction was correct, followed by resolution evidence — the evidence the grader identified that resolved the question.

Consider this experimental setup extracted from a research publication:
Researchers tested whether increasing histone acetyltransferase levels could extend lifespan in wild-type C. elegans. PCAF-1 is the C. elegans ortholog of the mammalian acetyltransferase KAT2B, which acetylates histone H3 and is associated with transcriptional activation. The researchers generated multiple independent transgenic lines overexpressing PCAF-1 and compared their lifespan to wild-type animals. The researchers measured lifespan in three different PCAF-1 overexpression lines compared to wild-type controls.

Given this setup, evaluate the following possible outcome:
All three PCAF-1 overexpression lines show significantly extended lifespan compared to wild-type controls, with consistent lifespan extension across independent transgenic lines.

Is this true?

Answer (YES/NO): YES